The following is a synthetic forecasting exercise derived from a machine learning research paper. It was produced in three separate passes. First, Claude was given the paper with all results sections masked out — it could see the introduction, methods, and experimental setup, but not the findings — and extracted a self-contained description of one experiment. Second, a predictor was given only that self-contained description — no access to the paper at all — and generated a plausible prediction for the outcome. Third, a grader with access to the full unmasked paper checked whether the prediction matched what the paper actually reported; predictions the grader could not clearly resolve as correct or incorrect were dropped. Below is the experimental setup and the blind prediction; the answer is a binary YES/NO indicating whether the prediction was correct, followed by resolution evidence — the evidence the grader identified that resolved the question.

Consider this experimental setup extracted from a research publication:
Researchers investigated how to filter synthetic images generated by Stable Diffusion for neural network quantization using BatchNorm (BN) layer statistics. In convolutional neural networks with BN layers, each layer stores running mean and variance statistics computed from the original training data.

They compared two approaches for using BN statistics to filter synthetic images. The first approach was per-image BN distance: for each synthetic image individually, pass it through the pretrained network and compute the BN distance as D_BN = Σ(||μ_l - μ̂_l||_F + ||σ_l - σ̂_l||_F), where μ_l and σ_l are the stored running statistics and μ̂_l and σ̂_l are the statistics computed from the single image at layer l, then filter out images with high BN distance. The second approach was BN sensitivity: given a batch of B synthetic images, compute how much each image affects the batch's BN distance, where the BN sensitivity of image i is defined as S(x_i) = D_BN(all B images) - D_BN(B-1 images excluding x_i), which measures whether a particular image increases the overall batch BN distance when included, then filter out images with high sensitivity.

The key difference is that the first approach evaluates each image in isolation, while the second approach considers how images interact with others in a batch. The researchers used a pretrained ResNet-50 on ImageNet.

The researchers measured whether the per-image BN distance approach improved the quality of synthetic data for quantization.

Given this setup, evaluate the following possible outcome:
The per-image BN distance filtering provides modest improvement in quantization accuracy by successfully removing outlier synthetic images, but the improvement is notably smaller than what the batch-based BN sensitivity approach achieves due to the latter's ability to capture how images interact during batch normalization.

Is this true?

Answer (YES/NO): NO